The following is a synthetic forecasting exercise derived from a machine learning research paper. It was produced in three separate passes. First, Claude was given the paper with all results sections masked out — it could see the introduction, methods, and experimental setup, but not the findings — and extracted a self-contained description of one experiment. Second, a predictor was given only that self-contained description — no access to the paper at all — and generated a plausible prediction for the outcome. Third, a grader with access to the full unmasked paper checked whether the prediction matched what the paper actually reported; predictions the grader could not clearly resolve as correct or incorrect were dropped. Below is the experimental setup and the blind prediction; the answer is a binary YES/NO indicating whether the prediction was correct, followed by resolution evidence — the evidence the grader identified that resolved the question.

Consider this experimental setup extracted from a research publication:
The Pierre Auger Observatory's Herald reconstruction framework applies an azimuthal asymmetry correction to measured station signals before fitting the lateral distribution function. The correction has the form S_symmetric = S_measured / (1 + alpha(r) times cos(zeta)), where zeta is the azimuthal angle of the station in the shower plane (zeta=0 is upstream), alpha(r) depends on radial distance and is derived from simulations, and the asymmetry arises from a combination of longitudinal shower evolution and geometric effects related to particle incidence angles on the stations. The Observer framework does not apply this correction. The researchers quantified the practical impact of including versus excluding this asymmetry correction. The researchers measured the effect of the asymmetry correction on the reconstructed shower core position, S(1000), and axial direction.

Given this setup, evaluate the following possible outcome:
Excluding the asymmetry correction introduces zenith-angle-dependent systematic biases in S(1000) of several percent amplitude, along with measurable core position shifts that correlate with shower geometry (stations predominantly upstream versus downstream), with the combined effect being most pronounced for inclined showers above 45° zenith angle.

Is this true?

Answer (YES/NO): NO